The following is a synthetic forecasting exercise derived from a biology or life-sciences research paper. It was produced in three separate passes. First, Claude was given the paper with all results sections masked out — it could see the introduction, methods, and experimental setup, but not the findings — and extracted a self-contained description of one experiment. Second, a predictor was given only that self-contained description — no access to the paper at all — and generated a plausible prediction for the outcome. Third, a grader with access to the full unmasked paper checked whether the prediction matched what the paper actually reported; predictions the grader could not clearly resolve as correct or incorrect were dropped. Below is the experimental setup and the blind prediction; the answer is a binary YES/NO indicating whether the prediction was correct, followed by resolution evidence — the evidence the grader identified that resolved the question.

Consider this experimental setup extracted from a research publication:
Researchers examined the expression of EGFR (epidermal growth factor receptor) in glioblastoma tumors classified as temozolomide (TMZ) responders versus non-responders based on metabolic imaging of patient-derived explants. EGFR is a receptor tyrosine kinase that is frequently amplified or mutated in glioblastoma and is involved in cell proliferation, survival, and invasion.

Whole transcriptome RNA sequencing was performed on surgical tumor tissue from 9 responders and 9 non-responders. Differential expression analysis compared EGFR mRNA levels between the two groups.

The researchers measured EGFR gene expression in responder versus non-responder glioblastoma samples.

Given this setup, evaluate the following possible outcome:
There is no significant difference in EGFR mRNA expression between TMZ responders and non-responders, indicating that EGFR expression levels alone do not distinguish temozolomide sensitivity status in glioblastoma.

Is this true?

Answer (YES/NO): NO